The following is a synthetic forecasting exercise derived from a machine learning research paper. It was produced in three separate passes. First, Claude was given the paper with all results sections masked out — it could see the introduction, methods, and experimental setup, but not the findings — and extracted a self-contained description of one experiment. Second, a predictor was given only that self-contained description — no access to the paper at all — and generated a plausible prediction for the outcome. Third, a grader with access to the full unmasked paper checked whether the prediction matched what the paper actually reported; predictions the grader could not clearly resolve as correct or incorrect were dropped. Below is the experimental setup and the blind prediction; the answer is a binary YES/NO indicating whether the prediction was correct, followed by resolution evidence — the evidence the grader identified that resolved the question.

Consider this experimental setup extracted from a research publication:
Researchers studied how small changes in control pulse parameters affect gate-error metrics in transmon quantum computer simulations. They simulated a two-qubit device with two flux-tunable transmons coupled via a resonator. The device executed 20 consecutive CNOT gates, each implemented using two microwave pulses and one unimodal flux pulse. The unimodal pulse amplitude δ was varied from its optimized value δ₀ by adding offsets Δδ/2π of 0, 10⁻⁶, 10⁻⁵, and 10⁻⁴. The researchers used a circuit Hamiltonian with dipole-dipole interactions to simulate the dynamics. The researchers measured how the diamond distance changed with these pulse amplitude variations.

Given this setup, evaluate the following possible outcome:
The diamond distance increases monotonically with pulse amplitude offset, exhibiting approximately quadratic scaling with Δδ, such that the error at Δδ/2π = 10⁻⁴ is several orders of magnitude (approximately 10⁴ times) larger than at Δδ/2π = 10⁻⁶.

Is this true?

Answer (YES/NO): NO